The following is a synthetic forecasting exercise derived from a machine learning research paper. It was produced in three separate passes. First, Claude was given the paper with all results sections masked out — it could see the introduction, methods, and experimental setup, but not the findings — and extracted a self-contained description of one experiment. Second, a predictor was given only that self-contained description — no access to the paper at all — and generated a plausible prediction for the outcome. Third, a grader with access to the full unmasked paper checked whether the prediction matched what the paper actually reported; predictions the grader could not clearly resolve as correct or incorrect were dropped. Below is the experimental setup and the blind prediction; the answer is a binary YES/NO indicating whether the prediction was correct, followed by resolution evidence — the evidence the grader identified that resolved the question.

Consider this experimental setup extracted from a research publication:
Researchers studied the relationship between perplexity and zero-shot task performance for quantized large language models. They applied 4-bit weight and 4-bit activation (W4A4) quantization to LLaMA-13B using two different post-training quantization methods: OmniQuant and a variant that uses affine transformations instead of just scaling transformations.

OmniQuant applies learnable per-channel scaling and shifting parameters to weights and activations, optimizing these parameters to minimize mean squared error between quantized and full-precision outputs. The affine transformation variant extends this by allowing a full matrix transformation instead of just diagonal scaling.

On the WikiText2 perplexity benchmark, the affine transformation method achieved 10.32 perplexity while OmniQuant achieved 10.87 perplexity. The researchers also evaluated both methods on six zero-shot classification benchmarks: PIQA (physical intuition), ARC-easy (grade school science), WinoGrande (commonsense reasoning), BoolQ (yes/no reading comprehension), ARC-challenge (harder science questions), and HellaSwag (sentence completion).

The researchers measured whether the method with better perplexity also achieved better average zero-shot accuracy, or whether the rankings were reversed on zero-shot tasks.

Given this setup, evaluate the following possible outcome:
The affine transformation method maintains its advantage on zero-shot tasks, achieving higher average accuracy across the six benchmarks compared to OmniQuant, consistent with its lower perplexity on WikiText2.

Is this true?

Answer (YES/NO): NO